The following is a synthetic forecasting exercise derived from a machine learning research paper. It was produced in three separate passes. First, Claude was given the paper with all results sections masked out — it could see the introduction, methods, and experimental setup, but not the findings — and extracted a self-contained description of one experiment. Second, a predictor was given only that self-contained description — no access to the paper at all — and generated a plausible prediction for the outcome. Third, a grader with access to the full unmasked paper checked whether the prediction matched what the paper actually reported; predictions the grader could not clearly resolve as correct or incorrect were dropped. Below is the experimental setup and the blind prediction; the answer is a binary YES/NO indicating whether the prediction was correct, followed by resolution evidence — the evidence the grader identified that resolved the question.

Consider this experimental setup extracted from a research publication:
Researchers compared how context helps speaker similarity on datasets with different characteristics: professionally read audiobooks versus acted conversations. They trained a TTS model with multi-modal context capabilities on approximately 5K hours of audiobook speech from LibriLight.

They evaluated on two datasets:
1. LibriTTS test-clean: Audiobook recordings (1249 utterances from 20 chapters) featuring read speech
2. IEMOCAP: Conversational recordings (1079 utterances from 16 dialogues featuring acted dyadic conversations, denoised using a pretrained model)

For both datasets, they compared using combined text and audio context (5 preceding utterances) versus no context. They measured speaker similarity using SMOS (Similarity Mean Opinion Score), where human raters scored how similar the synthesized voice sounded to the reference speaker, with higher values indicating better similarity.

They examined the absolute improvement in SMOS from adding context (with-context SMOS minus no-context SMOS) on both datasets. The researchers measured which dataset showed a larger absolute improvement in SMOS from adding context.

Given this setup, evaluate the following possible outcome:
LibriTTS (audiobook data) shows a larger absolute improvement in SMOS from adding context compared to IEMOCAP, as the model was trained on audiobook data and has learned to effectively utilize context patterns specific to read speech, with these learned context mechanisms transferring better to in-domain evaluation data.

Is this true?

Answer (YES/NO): YES